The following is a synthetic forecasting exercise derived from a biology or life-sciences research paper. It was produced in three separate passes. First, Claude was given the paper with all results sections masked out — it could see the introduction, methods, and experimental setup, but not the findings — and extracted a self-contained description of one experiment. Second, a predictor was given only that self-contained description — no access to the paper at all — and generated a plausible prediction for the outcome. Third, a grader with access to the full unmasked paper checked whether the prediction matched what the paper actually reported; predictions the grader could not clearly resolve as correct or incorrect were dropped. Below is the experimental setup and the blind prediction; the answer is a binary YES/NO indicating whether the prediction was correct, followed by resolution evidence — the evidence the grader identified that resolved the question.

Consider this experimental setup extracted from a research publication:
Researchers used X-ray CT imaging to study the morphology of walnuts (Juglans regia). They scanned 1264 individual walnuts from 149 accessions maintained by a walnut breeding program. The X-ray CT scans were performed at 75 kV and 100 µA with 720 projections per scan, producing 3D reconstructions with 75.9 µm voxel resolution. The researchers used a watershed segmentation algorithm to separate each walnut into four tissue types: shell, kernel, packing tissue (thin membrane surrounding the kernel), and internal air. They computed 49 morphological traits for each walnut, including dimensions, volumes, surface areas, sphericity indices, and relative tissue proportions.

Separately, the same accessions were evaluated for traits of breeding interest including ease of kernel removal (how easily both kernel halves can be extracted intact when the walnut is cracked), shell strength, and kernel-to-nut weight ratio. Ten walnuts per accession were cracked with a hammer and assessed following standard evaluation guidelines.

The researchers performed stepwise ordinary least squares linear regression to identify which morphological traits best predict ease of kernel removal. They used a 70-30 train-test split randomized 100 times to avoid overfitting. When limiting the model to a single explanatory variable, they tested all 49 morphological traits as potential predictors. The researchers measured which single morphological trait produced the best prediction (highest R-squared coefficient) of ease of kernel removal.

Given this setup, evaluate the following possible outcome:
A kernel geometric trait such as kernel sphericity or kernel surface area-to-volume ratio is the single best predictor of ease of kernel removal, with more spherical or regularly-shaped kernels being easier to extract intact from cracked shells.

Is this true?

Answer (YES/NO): NO